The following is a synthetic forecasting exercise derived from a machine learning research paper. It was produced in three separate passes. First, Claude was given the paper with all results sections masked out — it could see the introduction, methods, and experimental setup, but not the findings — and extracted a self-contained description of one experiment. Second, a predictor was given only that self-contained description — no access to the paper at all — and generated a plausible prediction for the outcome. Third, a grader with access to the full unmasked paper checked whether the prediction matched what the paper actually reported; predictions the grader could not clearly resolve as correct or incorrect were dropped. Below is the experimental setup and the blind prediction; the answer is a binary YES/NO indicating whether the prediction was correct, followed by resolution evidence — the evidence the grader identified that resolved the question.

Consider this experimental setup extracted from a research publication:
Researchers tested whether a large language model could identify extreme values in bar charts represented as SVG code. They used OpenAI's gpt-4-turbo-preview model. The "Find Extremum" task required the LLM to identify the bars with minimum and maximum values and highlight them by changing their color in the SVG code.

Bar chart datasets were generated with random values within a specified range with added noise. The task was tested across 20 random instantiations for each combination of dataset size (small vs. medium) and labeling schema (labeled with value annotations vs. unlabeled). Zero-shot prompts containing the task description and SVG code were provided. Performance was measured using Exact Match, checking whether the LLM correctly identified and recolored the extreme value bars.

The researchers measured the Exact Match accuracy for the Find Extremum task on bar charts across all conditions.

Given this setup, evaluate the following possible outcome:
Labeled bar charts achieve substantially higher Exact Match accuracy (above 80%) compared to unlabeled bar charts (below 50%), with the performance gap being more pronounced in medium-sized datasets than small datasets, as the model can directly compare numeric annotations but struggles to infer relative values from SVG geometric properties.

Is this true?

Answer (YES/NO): NO